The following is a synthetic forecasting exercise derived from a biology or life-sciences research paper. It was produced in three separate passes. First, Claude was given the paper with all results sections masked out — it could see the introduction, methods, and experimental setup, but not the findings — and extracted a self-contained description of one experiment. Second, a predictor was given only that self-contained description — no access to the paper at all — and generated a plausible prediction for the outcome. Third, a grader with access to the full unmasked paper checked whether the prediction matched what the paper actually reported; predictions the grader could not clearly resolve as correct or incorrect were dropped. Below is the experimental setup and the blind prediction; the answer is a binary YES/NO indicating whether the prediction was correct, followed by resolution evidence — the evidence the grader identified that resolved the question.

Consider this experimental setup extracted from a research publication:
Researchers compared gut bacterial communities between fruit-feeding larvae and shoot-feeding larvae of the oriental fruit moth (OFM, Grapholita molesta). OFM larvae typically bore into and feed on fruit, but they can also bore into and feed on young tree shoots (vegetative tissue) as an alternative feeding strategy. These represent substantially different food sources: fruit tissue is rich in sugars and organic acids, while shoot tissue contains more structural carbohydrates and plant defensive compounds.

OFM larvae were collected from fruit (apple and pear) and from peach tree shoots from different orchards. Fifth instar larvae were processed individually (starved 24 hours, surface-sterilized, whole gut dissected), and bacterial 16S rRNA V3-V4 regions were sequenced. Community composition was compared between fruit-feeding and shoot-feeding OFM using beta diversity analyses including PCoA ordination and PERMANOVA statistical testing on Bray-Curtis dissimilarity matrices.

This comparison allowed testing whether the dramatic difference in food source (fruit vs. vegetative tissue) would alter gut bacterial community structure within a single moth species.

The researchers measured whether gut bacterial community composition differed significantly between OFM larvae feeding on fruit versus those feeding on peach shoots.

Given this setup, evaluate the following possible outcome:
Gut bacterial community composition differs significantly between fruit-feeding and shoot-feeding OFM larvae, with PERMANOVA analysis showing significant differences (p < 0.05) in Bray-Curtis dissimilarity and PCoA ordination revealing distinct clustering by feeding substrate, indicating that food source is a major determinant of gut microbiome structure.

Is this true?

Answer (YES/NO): NO